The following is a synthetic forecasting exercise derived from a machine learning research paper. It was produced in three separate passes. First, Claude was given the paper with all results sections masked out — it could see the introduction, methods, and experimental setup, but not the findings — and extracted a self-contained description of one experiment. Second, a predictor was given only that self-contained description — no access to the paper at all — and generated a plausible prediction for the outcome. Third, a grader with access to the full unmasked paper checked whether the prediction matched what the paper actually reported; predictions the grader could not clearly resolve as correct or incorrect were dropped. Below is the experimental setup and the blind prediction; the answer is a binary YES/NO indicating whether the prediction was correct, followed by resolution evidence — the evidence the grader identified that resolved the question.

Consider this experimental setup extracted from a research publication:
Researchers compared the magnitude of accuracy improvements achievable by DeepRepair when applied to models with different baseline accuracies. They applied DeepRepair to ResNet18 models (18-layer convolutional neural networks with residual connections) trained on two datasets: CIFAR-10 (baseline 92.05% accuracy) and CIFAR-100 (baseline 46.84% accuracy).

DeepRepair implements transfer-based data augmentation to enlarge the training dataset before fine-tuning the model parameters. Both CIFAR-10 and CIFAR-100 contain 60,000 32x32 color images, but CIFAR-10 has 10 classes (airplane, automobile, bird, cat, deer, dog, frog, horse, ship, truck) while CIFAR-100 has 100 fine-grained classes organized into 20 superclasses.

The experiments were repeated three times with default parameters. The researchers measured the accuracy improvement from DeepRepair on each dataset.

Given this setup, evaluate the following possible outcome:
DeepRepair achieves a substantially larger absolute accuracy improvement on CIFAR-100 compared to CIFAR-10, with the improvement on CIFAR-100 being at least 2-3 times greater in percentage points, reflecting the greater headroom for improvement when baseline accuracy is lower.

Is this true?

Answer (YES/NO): YES